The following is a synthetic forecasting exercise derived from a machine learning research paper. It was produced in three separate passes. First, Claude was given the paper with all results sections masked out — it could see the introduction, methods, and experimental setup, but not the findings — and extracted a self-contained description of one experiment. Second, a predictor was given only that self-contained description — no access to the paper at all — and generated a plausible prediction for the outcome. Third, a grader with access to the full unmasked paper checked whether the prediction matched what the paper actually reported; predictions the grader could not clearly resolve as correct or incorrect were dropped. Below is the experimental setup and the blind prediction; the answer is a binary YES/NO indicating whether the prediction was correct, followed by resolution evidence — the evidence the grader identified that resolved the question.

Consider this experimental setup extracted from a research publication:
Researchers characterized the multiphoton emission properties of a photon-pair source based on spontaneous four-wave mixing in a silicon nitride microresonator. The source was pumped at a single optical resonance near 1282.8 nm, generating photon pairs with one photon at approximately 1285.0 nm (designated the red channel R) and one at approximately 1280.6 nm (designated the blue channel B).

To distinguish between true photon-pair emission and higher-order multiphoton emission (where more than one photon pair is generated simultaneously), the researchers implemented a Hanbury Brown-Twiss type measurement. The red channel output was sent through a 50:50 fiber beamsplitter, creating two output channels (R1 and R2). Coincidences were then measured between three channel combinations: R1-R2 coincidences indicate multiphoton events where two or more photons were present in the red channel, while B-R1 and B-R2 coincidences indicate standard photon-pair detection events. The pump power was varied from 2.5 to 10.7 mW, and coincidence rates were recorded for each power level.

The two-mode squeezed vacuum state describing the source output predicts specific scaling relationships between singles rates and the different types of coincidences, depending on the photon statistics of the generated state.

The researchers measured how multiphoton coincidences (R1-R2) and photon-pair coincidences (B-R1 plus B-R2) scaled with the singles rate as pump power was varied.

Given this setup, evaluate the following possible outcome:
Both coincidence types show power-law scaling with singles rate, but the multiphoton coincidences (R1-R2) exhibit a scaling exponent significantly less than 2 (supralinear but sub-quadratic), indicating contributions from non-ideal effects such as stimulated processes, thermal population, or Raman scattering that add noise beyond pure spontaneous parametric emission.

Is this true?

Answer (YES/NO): NO